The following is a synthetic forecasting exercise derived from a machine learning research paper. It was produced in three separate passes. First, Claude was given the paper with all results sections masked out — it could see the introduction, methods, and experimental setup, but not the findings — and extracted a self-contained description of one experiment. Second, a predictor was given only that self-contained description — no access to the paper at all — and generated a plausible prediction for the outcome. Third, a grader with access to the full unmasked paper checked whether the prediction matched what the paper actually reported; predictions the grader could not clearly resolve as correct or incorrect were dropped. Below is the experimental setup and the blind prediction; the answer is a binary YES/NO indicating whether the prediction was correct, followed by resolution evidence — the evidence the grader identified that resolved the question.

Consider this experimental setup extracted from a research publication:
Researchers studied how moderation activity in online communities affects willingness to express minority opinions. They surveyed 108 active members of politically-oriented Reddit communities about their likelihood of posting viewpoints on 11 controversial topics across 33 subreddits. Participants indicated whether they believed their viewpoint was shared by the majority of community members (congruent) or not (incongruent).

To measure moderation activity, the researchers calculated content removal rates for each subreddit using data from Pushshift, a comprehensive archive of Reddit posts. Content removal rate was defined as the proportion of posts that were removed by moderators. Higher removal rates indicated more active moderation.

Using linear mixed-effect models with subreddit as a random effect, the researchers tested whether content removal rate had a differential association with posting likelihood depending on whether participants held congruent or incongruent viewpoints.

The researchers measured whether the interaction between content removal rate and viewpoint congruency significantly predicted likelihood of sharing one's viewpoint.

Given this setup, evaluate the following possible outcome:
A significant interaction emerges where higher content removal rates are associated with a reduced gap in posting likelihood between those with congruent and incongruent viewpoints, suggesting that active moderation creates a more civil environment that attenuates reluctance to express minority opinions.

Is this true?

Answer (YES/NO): NO